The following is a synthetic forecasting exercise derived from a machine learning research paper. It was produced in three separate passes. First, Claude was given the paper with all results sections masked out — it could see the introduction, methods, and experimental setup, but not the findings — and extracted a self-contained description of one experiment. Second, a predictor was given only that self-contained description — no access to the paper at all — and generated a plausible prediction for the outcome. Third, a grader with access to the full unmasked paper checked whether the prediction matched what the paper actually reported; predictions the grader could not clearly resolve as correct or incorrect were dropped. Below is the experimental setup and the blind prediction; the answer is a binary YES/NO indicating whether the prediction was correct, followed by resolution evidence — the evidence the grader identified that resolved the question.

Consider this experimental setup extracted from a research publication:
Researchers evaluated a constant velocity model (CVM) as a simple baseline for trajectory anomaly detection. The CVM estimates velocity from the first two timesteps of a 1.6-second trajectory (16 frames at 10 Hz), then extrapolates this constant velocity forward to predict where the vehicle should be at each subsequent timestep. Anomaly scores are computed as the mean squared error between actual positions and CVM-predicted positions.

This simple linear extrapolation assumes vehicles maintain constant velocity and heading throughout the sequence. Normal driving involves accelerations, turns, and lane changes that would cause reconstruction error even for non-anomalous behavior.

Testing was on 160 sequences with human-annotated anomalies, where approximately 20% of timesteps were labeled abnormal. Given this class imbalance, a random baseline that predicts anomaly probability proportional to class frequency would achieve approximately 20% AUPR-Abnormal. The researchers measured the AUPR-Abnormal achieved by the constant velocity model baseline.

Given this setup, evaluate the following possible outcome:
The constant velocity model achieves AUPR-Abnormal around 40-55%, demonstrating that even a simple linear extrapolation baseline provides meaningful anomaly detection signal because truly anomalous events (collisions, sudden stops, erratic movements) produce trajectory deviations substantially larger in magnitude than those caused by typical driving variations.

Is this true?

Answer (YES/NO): YES